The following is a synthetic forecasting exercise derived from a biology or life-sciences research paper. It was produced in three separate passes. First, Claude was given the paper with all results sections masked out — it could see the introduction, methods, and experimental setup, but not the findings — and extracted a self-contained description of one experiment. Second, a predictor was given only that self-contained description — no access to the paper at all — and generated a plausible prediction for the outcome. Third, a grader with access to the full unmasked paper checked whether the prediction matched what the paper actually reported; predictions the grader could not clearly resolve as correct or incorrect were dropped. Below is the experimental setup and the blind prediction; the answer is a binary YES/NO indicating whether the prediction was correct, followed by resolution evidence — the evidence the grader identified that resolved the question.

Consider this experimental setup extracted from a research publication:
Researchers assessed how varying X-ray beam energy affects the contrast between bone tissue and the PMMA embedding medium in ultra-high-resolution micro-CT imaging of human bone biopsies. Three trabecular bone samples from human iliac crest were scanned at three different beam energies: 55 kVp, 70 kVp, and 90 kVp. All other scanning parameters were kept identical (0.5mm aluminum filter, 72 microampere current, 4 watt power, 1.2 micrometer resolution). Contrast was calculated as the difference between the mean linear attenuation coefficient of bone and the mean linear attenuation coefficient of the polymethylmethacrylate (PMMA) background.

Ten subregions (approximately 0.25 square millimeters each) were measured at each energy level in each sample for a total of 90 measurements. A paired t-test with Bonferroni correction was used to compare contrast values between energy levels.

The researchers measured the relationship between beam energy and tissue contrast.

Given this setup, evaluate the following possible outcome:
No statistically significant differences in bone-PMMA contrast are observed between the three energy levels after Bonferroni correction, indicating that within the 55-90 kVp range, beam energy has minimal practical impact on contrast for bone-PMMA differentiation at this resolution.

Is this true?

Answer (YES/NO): NO